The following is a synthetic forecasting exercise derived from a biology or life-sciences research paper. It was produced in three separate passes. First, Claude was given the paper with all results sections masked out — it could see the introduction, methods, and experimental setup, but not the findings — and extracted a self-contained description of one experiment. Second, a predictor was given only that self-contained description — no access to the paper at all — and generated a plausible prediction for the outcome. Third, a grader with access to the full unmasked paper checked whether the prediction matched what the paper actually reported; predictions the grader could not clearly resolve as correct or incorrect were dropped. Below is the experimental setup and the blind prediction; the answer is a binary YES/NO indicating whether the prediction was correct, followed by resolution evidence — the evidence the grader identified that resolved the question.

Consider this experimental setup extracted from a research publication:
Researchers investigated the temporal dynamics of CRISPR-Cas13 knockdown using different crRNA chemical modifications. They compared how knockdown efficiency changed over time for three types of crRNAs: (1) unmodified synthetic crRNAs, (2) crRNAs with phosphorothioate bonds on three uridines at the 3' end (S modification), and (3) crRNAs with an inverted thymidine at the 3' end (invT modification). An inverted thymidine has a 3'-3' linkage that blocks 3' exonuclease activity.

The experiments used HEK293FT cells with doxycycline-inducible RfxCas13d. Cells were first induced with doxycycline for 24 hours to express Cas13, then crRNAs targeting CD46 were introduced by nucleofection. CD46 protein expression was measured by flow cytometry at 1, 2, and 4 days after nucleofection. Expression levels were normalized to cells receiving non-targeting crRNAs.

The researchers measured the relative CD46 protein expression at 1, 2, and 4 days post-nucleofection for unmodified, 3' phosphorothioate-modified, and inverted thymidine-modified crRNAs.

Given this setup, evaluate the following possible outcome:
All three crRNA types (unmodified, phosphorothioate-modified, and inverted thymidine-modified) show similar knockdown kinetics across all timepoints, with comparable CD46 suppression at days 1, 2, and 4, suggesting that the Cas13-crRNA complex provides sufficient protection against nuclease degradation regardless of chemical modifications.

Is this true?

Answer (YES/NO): NO